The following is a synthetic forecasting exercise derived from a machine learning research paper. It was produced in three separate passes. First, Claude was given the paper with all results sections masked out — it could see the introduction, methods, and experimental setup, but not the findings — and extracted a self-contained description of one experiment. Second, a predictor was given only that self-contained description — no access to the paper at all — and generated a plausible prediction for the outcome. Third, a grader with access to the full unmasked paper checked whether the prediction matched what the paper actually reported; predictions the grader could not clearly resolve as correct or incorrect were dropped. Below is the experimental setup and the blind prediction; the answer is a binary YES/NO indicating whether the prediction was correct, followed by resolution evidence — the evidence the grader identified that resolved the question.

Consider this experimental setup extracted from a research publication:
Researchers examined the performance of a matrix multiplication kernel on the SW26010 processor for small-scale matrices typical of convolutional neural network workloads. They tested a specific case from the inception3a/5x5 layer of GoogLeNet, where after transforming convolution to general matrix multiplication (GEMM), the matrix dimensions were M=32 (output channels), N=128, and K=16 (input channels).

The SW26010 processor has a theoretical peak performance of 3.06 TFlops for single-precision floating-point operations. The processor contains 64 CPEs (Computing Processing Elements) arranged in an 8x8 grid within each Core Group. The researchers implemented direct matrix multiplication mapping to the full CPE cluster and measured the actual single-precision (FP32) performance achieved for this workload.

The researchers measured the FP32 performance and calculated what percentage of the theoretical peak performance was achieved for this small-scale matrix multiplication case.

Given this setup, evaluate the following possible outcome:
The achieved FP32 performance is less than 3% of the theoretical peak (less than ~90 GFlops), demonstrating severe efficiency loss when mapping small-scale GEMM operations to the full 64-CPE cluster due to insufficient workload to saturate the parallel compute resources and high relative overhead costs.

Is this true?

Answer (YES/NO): YES